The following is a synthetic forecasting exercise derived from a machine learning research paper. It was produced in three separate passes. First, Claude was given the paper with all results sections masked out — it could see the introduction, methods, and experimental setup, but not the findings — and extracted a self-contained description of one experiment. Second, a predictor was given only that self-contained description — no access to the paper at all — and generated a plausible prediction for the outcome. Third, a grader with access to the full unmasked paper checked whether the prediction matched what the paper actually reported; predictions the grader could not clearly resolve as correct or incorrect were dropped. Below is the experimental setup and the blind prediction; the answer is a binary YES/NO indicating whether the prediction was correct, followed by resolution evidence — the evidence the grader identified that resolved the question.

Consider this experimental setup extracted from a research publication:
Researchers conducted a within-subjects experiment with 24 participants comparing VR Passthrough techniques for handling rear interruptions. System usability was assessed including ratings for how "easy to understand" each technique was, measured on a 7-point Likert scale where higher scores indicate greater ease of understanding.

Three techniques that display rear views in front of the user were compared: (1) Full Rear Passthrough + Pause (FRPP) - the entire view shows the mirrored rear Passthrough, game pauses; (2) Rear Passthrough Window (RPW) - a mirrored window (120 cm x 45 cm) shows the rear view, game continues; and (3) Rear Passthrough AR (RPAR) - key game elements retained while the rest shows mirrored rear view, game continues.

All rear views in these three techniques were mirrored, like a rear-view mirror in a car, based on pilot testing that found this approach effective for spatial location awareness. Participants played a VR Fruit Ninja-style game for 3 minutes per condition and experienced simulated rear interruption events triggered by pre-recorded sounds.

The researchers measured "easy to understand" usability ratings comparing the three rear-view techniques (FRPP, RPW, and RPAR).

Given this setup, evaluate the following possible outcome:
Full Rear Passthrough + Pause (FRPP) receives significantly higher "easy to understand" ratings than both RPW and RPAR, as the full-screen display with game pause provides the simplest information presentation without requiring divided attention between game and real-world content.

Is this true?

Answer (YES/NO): NO